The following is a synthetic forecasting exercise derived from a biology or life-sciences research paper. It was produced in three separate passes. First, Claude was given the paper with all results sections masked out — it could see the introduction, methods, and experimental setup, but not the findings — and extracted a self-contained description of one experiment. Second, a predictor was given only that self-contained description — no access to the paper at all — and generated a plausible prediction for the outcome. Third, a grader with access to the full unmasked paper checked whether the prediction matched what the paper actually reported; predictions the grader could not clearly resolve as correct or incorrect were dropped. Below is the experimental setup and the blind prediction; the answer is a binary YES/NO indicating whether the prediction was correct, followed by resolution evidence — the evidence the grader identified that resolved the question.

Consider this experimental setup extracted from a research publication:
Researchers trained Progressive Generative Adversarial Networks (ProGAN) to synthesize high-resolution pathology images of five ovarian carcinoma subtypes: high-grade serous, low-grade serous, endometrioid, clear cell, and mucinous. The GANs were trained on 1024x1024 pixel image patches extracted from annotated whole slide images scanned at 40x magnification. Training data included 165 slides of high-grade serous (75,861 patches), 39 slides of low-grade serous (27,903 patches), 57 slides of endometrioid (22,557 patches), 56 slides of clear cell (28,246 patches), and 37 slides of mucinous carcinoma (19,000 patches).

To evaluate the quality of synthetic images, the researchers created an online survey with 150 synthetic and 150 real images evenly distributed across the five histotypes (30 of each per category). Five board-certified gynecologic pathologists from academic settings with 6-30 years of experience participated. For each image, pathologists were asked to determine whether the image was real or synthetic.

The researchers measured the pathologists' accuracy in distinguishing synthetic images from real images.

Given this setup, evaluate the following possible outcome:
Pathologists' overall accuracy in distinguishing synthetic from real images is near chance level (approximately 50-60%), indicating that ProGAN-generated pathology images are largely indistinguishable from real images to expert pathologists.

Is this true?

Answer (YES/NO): YES